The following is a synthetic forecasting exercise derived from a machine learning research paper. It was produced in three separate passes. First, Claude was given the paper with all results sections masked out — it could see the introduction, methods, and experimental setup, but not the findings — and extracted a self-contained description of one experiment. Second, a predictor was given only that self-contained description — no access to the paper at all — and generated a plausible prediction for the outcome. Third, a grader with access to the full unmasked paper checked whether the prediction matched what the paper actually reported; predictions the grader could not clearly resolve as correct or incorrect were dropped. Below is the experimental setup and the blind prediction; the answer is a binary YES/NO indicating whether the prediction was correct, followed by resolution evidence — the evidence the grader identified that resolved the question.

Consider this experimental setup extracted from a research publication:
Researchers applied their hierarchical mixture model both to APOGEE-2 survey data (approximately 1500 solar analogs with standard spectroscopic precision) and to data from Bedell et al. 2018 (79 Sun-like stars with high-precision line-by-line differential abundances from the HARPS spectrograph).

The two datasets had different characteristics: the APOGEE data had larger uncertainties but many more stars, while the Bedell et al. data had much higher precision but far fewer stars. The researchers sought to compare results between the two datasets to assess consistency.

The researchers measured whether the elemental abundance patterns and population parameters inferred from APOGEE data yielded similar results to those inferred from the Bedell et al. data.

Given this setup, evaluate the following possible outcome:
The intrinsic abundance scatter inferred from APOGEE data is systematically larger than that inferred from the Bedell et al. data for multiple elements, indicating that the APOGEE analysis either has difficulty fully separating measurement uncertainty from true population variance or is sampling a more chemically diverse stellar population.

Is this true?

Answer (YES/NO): NO